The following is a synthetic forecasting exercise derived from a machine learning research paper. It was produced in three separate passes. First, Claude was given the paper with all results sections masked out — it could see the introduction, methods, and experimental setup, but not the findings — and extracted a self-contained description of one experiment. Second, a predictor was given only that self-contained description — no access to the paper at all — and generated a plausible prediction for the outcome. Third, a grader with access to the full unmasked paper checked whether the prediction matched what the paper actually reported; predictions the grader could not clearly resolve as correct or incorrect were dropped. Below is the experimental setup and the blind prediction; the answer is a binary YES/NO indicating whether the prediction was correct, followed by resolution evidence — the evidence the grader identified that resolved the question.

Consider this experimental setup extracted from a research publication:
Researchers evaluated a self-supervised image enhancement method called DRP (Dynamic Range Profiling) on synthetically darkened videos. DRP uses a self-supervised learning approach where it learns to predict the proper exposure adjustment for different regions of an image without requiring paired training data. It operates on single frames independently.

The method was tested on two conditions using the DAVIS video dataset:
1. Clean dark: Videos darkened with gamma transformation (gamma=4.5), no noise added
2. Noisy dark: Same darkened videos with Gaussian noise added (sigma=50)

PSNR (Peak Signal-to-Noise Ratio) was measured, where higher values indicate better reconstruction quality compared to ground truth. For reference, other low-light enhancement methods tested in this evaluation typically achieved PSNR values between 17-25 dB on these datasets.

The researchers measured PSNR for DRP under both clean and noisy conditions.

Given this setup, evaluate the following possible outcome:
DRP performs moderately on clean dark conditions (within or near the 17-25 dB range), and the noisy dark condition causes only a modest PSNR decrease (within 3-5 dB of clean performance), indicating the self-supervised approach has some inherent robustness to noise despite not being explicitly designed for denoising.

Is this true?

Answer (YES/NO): NO